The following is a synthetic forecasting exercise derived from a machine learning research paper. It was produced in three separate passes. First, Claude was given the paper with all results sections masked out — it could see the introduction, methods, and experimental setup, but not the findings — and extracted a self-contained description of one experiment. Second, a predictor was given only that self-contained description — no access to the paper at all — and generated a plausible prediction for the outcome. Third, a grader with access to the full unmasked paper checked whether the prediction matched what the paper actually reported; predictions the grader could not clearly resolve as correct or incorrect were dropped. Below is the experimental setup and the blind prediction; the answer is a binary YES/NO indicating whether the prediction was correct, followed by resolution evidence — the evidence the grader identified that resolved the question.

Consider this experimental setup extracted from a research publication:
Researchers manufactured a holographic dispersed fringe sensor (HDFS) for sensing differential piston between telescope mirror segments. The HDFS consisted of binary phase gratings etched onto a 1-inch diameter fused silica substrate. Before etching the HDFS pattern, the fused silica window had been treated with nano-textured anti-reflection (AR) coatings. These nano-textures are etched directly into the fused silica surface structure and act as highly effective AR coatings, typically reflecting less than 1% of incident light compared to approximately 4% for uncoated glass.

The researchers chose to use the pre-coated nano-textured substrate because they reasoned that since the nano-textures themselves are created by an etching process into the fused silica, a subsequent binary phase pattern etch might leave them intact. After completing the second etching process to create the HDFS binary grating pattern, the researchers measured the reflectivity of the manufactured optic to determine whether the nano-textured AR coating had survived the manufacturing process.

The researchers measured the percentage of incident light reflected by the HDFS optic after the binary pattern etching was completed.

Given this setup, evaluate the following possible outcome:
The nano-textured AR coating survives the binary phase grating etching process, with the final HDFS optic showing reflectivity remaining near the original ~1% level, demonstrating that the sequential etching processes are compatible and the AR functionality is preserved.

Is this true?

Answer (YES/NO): NO